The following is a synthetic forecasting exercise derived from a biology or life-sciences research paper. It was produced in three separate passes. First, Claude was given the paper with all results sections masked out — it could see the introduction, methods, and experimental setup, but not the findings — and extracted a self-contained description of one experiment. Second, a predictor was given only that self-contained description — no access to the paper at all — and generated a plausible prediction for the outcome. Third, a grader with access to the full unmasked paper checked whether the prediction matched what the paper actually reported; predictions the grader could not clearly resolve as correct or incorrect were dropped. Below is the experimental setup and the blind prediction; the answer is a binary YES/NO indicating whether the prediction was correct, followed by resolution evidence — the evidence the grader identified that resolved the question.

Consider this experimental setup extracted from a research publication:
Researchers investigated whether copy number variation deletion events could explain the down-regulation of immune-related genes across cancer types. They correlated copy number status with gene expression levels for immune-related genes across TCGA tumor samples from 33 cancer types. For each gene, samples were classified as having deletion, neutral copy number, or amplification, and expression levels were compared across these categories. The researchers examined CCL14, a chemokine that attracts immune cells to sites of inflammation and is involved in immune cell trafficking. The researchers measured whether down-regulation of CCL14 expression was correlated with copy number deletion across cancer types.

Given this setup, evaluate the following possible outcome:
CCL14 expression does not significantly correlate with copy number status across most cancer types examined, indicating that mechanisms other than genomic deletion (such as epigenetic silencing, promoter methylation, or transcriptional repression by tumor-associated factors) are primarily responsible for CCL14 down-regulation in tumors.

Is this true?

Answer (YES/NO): NO